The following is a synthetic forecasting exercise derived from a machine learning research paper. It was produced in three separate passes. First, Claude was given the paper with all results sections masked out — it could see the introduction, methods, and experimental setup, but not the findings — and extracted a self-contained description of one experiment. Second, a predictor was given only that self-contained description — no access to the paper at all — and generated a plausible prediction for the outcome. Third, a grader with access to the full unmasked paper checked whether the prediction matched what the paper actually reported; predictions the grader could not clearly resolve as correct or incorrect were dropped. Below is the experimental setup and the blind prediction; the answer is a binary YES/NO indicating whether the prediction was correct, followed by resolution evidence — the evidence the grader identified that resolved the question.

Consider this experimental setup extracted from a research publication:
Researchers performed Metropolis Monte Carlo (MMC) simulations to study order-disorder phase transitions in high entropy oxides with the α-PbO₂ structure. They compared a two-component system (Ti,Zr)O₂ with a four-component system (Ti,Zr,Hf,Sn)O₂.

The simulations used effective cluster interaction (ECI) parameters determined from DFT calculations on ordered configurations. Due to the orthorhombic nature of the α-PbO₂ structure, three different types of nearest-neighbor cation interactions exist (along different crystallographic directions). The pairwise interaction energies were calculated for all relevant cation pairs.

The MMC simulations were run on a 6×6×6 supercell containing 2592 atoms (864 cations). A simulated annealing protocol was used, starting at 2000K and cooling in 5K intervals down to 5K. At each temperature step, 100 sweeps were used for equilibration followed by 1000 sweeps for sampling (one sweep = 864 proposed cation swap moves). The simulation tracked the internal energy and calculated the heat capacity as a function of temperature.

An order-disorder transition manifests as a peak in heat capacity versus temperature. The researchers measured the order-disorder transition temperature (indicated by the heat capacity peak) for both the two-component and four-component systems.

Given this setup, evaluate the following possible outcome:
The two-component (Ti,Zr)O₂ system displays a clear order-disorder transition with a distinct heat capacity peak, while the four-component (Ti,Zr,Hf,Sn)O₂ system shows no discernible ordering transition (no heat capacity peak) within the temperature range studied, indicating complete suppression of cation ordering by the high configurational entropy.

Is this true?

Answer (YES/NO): NO